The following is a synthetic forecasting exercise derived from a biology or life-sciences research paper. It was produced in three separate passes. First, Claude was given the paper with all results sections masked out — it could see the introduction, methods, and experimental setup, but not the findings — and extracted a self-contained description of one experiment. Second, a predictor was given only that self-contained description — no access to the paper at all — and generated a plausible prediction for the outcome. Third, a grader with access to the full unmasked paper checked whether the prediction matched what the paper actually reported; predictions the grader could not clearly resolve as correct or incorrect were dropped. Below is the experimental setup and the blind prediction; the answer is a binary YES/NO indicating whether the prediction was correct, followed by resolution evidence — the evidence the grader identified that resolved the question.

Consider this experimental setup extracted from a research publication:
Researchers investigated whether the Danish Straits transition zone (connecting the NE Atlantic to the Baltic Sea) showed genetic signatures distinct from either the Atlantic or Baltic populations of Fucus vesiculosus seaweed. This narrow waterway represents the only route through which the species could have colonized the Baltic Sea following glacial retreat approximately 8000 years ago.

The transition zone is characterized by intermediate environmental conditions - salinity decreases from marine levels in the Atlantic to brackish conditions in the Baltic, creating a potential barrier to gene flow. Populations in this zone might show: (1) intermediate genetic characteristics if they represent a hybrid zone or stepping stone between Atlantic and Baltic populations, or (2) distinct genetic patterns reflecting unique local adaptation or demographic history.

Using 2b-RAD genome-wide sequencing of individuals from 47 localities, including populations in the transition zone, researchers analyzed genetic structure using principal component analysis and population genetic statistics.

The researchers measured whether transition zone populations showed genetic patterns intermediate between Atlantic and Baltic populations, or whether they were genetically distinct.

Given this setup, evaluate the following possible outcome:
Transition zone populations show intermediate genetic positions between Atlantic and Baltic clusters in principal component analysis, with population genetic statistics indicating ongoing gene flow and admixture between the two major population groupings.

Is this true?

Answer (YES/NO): NO